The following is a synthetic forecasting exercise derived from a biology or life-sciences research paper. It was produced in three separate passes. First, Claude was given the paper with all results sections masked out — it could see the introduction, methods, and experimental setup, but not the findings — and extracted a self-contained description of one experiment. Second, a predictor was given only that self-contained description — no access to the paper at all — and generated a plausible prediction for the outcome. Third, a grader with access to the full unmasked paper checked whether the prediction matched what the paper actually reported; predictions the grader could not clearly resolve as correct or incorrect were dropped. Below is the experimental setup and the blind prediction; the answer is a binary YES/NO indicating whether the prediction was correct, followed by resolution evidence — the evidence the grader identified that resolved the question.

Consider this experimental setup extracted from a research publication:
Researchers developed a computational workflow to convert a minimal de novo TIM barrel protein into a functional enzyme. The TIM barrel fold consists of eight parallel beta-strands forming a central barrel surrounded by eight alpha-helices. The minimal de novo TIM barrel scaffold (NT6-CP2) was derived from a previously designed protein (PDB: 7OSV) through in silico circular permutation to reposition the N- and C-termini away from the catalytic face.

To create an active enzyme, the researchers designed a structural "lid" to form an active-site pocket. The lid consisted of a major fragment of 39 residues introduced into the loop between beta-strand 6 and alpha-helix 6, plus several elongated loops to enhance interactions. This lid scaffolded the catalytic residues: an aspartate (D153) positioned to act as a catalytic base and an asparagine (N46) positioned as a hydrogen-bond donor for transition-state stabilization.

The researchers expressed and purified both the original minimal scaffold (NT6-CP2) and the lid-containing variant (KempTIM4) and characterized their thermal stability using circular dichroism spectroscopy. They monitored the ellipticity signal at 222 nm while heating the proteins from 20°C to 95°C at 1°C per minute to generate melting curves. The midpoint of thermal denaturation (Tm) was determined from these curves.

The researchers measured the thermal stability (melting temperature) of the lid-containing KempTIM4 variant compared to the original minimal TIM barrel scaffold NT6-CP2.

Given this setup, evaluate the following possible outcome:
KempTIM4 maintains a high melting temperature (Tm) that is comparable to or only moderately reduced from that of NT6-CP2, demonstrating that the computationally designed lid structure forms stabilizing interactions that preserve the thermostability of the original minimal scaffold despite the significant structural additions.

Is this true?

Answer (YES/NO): NO